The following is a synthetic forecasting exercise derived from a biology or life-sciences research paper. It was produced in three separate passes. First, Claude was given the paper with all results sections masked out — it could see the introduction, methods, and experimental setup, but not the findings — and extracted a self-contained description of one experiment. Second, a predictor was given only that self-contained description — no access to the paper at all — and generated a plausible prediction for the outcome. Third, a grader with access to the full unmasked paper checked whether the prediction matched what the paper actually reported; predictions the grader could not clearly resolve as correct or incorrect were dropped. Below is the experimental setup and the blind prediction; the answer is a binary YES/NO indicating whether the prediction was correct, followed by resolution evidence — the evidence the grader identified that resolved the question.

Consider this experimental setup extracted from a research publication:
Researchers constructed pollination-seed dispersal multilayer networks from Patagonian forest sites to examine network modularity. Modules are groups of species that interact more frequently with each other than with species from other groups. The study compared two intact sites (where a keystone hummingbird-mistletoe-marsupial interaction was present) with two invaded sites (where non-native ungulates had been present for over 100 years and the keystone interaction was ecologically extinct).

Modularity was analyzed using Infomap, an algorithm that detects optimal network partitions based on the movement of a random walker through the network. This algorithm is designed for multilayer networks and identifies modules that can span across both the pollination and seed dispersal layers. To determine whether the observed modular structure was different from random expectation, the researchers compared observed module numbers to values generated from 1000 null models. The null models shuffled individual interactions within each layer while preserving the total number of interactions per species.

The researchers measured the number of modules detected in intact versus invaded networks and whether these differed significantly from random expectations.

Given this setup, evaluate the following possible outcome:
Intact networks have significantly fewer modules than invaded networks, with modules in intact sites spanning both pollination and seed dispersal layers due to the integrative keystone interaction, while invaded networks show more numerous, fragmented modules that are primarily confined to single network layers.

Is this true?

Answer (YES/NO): NO